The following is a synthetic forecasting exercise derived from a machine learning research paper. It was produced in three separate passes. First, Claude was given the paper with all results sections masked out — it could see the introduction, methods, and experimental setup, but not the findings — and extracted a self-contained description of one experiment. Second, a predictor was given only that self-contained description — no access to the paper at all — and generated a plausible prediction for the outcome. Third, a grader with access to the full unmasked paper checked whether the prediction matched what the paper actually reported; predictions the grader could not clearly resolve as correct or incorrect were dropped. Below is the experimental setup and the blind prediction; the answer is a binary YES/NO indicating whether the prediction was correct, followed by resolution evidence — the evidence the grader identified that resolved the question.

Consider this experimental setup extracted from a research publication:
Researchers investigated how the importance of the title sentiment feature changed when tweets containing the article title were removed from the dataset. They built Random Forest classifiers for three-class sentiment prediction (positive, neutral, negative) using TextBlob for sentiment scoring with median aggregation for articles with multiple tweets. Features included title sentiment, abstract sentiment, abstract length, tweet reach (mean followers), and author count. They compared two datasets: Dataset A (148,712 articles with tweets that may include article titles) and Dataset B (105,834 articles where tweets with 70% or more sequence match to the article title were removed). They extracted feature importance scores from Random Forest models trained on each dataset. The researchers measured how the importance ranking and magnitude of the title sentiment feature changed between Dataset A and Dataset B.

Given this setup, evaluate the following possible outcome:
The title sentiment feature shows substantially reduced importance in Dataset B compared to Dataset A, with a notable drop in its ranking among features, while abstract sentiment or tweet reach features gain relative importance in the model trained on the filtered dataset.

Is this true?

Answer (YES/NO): NO